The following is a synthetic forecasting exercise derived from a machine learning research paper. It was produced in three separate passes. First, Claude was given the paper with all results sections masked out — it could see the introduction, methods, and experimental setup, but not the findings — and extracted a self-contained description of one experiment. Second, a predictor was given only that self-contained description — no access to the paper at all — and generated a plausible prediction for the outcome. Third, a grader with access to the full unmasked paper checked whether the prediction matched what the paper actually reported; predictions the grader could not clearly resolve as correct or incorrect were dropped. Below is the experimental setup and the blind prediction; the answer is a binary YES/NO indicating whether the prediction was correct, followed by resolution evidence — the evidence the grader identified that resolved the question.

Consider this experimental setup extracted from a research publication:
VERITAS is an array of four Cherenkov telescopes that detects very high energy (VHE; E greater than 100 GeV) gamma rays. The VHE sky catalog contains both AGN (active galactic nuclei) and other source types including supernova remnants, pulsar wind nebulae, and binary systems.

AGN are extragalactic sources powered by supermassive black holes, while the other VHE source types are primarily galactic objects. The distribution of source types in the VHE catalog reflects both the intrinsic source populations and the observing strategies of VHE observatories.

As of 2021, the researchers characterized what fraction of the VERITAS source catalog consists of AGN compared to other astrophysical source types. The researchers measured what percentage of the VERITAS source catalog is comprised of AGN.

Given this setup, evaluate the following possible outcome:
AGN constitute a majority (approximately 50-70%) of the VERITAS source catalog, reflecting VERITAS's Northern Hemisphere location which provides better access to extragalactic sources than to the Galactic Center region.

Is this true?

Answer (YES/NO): YES